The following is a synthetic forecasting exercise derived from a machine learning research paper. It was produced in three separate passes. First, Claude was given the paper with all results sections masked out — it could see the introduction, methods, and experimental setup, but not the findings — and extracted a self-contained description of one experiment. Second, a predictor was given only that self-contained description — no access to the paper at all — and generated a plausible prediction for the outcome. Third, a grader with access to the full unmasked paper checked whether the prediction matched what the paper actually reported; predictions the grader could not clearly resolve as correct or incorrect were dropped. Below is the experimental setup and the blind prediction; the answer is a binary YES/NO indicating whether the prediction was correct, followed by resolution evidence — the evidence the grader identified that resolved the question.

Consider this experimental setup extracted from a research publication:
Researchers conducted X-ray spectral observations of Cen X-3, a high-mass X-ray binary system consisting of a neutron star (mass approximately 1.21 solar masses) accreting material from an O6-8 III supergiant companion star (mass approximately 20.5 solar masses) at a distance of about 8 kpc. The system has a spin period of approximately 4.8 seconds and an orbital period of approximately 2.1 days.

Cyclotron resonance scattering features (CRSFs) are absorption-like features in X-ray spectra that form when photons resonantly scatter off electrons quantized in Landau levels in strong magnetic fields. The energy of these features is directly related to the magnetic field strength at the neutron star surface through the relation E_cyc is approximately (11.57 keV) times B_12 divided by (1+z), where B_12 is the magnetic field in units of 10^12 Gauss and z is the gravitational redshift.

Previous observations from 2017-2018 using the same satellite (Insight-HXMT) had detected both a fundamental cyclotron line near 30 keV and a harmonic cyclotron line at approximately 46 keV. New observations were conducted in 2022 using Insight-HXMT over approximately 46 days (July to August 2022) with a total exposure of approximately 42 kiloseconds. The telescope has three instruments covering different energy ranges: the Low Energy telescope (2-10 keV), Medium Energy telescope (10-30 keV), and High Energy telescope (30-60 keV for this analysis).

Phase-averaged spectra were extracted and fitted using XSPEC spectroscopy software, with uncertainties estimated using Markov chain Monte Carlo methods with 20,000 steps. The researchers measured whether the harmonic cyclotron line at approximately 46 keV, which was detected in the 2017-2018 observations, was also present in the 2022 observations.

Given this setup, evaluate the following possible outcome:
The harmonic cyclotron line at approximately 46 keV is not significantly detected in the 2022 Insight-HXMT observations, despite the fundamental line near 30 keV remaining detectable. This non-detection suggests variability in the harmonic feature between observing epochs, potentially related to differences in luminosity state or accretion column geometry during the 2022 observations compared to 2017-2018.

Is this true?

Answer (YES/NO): YES